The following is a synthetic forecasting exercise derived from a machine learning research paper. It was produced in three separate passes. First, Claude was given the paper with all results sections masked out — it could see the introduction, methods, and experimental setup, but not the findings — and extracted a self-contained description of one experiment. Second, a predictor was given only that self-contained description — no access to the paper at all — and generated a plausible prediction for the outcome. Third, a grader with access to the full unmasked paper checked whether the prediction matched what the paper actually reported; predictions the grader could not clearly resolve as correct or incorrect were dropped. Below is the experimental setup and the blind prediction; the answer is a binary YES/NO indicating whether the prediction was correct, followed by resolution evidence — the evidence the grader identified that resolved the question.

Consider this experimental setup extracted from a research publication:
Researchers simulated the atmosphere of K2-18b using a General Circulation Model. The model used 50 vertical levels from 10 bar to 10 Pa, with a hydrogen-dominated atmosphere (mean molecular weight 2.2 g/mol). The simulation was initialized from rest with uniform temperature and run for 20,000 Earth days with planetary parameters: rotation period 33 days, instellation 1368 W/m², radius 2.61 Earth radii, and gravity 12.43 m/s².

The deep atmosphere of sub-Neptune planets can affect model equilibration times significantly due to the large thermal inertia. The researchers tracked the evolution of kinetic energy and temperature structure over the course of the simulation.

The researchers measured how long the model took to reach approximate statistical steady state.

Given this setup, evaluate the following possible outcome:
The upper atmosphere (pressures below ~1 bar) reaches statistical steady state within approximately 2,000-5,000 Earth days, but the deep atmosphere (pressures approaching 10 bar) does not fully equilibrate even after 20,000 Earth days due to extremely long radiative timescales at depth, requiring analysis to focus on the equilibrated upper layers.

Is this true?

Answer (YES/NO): NO